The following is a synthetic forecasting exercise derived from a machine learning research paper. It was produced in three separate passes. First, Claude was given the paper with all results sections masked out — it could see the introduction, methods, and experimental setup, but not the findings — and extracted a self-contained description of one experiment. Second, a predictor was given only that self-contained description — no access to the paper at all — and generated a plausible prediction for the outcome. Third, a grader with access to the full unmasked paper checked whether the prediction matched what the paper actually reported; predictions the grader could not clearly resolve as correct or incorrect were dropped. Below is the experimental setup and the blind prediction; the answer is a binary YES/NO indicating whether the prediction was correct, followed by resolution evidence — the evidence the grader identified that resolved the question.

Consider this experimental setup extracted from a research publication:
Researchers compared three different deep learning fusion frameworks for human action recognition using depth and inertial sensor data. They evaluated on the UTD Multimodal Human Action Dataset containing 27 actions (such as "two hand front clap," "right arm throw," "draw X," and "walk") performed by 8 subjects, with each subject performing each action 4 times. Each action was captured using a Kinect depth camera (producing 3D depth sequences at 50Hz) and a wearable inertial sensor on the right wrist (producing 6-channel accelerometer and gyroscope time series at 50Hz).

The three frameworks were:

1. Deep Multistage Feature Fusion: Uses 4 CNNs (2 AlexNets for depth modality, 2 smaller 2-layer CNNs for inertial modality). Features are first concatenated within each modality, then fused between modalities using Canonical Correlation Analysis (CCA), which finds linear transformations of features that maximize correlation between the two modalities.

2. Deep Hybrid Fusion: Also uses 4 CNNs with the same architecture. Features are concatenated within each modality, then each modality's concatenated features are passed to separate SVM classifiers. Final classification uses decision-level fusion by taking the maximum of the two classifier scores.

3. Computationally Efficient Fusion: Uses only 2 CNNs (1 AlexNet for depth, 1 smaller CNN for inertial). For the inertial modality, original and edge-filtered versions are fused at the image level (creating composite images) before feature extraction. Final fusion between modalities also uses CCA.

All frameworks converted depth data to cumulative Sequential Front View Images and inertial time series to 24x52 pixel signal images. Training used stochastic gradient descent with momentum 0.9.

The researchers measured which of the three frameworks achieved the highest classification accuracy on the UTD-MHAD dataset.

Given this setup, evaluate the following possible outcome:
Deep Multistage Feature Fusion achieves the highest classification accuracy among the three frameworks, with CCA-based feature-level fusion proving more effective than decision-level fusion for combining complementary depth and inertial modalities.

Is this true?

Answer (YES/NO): NO